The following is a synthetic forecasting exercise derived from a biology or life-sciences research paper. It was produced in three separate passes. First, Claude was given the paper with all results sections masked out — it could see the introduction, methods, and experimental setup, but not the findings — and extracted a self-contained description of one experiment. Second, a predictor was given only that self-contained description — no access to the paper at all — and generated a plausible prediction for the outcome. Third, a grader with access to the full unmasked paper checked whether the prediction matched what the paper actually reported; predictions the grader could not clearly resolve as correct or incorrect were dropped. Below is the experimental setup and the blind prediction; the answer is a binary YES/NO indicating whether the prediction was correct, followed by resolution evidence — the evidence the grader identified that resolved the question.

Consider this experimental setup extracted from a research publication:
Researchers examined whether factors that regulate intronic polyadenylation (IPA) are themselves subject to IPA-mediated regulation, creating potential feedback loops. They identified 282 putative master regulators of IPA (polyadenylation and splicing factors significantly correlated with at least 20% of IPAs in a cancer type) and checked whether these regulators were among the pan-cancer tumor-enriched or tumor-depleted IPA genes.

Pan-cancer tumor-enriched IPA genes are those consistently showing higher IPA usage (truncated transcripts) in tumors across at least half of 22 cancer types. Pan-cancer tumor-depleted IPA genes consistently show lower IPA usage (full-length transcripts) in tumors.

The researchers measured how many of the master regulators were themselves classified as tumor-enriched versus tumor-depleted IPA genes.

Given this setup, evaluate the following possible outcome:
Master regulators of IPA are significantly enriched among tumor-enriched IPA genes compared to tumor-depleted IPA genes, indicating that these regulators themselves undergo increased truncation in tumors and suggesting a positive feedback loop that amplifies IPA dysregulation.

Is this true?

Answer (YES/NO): NO